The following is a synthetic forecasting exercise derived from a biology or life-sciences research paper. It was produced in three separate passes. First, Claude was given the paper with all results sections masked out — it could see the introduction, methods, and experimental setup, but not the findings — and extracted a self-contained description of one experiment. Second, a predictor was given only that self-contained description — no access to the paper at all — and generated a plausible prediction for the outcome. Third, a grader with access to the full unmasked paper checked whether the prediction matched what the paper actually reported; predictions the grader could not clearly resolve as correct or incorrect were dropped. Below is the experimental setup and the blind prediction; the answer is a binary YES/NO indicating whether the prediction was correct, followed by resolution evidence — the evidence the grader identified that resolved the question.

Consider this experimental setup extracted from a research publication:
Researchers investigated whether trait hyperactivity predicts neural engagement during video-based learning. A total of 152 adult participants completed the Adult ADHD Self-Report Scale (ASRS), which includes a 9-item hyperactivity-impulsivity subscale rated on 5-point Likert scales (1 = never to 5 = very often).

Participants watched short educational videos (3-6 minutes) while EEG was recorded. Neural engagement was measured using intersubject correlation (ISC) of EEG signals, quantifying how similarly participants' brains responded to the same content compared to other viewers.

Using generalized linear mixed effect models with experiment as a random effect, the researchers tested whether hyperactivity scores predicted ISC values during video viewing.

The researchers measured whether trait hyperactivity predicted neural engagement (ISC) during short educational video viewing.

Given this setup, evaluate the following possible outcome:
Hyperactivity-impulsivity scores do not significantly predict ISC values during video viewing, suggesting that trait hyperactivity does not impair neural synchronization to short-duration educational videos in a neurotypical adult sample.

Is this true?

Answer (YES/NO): YES